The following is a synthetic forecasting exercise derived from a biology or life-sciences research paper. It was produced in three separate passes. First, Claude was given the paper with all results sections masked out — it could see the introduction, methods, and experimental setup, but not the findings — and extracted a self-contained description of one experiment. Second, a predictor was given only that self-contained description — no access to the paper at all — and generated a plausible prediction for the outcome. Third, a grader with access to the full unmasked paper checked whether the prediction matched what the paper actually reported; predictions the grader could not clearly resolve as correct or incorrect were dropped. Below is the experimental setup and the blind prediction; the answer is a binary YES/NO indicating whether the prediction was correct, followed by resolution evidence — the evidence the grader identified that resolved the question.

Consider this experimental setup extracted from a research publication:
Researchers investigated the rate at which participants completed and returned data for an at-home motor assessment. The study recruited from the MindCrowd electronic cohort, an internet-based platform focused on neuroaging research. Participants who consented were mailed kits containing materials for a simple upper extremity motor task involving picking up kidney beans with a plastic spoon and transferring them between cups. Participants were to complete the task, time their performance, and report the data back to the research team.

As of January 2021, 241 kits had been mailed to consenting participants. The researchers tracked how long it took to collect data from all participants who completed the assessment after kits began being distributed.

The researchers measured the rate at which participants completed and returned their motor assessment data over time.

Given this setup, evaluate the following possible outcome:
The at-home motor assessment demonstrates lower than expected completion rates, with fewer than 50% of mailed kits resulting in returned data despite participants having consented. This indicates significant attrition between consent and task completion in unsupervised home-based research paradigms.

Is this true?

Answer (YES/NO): NO